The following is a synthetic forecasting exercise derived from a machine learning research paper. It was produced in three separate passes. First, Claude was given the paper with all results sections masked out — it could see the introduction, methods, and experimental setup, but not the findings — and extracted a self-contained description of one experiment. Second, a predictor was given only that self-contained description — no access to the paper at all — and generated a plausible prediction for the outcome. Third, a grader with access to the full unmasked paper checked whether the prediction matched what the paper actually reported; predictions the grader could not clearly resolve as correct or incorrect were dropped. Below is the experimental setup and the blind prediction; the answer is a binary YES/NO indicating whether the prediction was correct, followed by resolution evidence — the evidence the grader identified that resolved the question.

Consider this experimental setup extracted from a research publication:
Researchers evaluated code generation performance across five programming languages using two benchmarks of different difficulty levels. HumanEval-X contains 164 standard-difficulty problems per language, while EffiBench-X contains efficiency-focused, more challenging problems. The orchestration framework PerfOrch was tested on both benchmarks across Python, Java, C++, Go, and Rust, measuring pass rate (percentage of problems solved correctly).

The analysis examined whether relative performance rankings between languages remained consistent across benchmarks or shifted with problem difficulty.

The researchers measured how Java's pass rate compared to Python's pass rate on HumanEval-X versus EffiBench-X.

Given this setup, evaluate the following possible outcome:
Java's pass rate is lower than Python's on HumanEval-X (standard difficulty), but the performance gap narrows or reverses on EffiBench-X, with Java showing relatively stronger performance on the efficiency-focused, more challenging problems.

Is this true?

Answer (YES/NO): YES